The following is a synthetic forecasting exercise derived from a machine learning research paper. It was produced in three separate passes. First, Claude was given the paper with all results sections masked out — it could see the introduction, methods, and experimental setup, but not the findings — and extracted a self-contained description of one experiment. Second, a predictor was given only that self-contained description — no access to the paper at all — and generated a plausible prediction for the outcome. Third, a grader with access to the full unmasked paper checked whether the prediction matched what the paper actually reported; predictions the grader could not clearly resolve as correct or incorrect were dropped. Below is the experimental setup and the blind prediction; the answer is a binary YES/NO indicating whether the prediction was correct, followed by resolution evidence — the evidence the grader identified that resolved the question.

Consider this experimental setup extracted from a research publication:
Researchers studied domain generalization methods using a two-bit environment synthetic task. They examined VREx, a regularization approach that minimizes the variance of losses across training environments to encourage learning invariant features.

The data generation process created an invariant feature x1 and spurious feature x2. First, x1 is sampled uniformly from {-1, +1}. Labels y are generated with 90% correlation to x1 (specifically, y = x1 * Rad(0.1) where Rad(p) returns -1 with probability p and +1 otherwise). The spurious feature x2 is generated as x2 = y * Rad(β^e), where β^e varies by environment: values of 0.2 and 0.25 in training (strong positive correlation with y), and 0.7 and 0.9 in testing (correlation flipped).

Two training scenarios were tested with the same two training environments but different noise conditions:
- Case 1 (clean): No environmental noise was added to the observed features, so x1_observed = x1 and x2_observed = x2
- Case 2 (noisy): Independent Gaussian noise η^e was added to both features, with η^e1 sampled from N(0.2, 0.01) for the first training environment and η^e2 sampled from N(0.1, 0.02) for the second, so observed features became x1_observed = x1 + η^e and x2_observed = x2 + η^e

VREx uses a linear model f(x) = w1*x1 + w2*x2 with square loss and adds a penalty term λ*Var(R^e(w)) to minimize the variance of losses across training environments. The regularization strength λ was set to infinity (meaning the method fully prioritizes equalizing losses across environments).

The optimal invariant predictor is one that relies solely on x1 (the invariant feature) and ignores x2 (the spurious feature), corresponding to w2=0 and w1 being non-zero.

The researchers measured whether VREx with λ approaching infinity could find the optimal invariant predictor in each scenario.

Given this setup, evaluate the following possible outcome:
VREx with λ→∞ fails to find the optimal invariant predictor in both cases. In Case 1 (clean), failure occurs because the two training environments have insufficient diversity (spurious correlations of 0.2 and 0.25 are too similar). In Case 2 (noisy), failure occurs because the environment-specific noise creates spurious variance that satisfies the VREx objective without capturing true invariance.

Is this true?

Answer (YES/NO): NO